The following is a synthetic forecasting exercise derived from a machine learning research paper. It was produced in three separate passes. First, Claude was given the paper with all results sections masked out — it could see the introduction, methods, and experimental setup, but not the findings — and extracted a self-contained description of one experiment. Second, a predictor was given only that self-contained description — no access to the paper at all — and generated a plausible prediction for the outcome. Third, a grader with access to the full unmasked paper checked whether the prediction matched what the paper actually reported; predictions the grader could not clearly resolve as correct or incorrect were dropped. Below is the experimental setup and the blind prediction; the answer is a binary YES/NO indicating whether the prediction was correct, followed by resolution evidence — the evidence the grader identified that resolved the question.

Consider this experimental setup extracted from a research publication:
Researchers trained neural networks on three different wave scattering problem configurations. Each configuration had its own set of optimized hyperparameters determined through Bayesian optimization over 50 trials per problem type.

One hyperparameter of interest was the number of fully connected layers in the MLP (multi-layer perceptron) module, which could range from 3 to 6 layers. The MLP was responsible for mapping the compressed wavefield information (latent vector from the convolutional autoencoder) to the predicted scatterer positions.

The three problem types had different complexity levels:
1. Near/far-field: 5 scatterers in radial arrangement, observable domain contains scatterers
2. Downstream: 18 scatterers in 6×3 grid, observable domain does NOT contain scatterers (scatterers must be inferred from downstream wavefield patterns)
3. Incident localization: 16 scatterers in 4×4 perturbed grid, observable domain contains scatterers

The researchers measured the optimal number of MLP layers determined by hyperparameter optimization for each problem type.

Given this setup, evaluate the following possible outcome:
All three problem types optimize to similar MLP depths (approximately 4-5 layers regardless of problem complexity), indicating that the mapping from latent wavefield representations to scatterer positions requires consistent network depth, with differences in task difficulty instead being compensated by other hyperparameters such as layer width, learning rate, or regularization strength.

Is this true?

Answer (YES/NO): NO